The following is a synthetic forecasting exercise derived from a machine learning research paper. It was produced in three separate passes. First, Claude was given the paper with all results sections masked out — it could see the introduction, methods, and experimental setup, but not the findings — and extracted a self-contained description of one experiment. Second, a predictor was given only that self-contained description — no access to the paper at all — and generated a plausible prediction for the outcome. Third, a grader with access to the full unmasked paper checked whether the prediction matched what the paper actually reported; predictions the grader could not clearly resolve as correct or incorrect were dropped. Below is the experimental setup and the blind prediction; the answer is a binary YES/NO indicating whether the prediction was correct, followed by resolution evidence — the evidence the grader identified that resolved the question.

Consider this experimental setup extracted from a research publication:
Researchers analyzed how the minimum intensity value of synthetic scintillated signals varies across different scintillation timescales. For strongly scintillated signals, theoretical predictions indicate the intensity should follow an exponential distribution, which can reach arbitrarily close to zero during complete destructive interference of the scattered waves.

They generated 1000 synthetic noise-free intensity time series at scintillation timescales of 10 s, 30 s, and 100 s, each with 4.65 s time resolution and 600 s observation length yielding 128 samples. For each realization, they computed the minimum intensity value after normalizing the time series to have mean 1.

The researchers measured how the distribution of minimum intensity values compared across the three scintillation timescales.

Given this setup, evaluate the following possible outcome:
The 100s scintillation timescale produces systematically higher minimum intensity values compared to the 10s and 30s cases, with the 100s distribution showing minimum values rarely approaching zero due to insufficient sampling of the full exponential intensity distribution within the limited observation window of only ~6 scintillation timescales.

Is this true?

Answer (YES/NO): YES